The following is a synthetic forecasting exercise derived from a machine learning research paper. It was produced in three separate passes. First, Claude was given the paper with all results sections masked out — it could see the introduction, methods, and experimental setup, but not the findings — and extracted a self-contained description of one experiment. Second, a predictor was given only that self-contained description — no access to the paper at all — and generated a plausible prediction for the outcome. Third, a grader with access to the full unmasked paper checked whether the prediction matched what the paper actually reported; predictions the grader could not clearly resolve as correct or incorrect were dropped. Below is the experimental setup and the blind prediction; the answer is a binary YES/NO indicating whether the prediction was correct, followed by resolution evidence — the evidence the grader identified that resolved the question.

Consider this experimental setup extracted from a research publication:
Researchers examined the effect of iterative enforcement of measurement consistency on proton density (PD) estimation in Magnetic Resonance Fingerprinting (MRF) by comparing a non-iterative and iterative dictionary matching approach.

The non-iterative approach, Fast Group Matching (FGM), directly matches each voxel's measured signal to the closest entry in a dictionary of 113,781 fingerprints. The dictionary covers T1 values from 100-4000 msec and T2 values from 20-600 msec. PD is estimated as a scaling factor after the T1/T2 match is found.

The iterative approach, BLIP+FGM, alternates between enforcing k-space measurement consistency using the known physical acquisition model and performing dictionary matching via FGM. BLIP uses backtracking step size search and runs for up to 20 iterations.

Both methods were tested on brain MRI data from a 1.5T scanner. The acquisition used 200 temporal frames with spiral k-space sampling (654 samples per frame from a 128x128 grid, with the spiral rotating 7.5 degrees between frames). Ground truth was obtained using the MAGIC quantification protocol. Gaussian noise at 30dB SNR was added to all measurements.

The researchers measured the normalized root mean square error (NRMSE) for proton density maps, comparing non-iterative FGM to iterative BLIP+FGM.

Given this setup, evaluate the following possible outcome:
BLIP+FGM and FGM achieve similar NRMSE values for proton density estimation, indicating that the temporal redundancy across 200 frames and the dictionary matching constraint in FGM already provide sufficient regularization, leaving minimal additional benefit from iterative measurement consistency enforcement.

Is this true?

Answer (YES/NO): NO